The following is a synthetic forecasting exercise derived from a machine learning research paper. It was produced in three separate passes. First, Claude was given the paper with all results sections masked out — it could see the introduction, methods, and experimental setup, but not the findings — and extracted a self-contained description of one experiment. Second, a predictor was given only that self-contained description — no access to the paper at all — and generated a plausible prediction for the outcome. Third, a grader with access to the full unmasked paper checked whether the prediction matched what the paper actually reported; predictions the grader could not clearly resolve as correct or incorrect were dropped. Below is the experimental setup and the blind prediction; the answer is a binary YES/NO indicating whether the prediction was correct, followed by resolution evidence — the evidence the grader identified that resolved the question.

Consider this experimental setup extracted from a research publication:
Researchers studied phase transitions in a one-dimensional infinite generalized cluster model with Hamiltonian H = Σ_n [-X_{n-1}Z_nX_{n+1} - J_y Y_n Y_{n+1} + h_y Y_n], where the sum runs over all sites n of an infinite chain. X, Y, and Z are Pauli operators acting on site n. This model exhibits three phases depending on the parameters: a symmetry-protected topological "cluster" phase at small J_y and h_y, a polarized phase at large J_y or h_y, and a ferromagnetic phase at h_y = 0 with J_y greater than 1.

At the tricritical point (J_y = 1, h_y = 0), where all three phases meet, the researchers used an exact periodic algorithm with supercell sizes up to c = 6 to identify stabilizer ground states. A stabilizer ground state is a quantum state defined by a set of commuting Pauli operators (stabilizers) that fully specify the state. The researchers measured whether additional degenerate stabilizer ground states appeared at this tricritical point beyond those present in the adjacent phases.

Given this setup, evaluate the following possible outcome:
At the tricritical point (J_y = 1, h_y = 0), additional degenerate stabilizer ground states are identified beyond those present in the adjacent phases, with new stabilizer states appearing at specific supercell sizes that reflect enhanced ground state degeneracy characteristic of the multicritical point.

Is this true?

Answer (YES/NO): YES